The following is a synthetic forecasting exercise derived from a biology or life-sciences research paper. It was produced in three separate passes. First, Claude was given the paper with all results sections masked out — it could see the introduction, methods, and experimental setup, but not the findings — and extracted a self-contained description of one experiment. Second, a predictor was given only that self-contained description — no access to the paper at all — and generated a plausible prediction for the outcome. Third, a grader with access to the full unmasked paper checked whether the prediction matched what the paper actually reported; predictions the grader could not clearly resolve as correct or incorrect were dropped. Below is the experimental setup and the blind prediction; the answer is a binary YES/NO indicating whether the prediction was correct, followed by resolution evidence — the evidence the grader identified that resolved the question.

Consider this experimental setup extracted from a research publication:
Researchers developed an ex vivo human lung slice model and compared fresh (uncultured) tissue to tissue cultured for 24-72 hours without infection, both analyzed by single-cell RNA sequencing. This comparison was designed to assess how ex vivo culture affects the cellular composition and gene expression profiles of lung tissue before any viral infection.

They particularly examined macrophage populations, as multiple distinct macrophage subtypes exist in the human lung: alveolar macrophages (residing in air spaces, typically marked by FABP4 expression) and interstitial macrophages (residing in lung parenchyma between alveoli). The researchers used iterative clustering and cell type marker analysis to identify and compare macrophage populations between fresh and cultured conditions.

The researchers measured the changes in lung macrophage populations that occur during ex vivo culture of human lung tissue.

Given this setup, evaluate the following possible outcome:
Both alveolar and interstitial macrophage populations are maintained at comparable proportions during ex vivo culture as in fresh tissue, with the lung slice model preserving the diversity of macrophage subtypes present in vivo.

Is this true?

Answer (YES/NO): NO